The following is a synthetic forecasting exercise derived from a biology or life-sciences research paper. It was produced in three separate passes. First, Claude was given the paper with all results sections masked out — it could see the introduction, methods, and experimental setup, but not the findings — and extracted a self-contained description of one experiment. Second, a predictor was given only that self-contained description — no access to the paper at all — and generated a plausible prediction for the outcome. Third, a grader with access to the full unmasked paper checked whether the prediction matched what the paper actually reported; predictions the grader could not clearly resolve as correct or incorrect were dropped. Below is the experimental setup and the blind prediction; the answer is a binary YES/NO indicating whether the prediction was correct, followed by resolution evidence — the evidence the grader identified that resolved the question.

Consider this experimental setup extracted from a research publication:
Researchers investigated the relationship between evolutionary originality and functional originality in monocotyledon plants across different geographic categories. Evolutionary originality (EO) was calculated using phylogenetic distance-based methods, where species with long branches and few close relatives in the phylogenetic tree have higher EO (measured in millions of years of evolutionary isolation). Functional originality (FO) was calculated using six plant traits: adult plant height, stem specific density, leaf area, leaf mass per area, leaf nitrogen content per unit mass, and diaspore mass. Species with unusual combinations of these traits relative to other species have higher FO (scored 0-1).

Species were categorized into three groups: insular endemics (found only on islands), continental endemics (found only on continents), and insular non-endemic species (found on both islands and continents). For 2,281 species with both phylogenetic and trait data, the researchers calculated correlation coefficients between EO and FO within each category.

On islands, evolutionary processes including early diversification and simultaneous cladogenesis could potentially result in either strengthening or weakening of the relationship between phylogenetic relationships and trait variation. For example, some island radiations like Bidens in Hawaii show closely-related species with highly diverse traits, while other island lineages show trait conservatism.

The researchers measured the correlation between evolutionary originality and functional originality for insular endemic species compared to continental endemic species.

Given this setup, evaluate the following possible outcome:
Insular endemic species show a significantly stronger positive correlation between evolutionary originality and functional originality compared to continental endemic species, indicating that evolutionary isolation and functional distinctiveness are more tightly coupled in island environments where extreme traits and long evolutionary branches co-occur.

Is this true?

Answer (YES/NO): YES